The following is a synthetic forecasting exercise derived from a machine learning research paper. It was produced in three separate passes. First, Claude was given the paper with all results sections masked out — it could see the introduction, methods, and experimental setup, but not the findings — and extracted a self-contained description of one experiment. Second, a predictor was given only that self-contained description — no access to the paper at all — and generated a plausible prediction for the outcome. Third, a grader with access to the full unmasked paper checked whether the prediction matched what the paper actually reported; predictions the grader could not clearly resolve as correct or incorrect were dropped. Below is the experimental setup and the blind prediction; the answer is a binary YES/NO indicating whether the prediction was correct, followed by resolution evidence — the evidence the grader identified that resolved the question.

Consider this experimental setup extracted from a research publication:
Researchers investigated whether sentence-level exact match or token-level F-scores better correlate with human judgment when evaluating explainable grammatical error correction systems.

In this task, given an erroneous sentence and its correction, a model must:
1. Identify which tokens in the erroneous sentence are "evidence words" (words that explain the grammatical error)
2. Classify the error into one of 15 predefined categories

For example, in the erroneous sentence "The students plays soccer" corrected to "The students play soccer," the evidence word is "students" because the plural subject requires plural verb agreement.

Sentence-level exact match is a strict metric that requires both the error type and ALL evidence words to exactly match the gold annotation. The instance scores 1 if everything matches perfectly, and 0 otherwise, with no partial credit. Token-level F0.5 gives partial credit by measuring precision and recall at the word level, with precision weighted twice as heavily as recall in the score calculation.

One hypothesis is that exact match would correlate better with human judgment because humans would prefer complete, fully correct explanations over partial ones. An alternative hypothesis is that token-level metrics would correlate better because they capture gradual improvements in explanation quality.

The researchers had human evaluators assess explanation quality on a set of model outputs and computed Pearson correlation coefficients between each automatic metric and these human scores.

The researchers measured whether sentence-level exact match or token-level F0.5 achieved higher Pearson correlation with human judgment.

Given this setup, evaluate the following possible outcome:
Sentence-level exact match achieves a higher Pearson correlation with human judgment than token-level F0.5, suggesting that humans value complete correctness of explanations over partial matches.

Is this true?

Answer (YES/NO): NO